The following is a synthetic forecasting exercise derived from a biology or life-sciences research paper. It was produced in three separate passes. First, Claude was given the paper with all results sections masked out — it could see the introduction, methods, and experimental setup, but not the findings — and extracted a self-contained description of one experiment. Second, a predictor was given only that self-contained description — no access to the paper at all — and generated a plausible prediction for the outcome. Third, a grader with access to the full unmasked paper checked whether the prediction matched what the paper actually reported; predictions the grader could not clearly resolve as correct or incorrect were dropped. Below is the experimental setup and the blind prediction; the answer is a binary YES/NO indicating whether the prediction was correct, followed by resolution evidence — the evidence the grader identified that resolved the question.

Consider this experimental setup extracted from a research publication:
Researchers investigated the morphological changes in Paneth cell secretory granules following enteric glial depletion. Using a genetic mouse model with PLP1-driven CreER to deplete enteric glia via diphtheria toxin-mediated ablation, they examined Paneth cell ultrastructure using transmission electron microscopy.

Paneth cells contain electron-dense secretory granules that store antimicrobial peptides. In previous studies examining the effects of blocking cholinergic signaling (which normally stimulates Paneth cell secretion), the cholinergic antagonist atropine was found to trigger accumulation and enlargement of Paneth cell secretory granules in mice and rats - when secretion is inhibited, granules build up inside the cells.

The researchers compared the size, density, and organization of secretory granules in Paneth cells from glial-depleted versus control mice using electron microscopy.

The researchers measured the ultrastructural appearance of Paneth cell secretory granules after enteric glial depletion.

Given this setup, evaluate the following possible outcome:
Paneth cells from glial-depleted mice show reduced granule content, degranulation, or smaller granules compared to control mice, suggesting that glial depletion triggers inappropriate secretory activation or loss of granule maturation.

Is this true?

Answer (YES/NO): NO